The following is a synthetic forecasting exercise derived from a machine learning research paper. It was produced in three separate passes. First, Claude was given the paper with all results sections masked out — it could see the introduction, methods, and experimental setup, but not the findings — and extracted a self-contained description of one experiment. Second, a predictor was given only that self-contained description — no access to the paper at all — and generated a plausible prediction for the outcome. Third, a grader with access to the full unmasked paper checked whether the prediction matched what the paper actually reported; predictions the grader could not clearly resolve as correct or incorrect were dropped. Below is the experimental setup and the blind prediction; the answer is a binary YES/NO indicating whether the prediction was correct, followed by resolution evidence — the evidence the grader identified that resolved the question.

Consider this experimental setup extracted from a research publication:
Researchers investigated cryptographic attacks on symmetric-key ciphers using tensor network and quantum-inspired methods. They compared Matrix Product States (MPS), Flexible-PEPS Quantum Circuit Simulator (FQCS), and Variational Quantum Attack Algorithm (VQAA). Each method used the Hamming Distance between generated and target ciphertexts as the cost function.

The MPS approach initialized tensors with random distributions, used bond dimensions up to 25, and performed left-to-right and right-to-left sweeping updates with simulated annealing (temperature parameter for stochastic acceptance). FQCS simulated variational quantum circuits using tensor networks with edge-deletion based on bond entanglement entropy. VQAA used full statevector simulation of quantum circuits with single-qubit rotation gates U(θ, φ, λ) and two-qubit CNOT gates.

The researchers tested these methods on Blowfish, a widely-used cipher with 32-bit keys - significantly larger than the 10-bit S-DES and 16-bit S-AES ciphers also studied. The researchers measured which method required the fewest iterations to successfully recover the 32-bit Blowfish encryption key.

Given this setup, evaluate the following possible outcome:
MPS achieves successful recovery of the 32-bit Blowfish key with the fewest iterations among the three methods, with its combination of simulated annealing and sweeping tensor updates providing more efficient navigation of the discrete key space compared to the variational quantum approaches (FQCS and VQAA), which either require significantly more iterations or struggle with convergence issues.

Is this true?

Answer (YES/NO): NO